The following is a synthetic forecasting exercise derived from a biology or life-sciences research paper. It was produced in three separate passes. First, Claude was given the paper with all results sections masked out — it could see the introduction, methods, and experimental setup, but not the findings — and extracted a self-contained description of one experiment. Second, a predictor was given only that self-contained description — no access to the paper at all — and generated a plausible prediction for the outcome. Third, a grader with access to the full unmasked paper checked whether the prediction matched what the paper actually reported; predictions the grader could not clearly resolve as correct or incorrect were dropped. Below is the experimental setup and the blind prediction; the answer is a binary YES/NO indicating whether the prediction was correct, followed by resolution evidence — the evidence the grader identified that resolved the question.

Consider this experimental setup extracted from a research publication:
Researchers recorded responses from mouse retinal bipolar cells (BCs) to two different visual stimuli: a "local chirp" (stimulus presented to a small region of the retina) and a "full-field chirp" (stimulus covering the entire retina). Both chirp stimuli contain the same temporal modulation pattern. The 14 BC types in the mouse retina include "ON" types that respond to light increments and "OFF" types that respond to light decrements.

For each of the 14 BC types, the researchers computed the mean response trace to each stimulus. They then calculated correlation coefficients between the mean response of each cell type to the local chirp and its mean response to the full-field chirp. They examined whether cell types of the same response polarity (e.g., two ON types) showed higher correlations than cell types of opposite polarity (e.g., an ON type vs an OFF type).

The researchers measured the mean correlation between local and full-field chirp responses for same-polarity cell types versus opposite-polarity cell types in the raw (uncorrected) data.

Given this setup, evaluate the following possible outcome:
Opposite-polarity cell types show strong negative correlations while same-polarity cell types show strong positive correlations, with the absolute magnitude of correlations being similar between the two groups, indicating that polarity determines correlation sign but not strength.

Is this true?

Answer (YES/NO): NO